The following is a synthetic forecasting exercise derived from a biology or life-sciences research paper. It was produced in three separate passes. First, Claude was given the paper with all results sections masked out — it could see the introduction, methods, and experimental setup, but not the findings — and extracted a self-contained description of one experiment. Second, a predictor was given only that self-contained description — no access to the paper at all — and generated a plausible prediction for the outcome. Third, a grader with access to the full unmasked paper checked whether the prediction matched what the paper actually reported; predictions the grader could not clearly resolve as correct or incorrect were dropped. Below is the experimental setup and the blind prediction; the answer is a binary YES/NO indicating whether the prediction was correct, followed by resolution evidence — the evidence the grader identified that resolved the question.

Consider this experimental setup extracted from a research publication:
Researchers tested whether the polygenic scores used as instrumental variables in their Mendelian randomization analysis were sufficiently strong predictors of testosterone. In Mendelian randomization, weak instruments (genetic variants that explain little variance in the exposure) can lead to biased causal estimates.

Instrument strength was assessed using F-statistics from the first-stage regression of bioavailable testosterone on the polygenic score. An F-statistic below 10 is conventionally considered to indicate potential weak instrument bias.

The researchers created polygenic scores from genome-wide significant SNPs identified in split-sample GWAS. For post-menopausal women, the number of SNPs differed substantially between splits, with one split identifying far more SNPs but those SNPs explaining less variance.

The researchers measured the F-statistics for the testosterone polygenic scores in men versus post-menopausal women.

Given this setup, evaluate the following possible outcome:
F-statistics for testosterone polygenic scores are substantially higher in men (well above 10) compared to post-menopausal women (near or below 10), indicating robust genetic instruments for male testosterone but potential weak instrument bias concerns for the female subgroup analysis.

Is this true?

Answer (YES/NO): NO